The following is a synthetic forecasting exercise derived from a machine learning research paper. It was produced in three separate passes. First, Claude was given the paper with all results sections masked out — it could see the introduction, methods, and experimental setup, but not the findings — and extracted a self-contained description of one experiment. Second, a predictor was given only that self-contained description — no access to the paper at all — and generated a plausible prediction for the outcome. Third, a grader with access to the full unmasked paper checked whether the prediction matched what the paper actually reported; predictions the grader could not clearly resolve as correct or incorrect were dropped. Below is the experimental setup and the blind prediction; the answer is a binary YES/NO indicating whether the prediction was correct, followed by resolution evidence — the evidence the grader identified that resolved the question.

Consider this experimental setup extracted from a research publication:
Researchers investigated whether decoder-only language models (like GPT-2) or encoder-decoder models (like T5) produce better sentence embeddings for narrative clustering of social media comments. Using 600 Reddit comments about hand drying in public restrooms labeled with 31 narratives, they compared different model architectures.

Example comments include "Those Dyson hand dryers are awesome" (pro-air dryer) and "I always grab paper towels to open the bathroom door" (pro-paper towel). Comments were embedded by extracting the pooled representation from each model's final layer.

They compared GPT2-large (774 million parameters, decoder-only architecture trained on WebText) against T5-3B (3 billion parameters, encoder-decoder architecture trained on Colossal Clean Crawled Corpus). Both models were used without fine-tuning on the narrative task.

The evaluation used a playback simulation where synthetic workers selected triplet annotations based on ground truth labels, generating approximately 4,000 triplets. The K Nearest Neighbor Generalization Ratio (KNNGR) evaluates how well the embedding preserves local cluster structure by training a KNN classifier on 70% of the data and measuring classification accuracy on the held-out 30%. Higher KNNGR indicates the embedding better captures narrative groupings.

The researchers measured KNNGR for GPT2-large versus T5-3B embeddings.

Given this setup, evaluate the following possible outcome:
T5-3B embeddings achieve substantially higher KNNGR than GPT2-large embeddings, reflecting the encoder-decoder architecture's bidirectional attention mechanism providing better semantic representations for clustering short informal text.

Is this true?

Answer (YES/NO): NO